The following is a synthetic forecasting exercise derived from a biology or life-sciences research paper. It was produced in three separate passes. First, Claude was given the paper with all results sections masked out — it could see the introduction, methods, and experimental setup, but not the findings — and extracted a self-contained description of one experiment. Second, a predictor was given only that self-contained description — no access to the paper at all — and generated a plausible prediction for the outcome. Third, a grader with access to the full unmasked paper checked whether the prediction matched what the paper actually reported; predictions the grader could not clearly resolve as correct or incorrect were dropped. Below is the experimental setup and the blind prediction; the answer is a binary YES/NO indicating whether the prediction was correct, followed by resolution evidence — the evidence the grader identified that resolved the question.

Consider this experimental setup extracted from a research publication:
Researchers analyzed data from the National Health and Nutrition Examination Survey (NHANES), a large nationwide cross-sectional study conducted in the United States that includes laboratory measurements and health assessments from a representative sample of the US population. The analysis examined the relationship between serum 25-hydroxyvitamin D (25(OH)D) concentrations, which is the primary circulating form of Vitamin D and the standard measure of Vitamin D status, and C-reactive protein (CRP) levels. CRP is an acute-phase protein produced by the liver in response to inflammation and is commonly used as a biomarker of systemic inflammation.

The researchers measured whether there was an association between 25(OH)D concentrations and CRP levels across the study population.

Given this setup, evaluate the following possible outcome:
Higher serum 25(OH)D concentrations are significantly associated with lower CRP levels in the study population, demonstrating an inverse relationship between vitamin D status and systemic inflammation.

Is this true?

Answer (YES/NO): YES